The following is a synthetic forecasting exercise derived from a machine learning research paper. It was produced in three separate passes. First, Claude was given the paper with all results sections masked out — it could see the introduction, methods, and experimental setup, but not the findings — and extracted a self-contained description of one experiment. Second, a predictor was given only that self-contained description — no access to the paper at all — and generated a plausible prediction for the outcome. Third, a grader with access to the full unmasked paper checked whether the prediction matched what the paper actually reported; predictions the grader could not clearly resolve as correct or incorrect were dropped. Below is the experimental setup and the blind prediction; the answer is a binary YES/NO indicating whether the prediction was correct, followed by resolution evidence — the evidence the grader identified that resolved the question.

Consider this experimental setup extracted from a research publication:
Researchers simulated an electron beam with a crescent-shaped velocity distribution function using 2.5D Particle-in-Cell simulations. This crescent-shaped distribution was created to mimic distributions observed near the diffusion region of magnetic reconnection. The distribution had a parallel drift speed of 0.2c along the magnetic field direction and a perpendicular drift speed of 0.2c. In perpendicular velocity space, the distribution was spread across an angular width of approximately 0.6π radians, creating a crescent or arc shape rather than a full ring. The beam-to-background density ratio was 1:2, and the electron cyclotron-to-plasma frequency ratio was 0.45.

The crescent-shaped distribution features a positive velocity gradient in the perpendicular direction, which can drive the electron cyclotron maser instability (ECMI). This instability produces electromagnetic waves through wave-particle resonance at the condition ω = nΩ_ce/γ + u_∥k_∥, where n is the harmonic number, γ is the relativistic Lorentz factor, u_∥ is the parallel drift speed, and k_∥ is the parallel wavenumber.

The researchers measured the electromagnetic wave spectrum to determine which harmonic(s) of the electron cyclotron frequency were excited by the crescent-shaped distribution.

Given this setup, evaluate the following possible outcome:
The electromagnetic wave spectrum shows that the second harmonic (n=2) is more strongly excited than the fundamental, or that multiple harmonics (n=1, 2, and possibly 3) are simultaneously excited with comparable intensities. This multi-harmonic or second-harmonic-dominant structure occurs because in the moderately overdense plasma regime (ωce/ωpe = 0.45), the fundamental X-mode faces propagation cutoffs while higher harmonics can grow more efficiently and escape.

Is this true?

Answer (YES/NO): YES